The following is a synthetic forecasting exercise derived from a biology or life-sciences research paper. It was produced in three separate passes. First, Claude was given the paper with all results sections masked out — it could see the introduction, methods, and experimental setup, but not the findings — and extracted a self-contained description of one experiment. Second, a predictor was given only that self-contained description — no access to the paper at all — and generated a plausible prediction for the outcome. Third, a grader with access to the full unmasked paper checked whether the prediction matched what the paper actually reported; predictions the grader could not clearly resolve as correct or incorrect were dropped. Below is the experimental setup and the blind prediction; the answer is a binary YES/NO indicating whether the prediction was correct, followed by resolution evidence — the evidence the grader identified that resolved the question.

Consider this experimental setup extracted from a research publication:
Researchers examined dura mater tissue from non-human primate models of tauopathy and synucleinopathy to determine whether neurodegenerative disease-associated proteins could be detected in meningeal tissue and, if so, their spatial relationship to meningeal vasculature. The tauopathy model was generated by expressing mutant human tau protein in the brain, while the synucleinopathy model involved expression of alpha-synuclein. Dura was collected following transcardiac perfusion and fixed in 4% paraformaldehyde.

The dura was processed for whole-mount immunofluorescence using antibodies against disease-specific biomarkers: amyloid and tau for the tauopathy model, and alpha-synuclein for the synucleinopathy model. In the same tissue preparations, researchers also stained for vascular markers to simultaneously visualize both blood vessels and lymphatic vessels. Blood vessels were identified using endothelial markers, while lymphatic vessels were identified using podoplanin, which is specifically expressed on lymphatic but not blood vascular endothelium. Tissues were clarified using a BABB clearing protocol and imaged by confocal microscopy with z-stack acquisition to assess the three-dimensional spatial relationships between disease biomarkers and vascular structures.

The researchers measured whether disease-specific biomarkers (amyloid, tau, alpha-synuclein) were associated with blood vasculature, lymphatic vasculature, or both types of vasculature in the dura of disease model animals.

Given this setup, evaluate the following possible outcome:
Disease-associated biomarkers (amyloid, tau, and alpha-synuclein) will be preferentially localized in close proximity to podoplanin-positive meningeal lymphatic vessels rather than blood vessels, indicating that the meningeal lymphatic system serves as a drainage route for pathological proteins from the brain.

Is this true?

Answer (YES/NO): NO